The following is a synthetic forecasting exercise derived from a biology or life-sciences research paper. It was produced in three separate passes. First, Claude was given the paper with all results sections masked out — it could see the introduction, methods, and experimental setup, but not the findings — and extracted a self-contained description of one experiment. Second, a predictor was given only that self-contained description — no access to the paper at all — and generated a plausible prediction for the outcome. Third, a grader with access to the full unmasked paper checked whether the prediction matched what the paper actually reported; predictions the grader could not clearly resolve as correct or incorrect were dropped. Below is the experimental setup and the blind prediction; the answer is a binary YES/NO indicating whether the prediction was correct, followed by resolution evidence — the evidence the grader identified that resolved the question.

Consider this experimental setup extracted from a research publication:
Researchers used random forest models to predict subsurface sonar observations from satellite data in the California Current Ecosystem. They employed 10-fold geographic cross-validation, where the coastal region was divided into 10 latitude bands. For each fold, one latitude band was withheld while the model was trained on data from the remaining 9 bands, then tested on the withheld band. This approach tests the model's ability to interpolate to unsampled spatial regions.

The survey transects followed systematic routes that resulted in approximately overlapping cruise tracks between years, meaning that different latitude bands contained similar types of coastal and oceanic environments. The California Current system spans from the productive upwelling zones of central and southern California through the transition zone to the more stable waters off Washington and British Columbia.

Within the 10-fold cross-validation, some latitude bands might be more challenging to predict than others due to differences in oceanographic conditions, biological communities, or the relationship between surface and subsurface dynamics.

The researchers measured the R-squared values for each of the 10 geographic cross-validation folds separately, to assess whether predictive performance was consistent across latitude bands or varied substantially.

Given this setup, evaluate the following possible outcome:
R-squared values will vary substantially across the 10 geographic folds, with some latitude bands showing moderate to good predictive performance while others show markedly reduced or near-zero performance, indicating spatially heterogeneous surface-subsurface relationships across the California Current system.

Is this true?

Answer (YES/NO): YES